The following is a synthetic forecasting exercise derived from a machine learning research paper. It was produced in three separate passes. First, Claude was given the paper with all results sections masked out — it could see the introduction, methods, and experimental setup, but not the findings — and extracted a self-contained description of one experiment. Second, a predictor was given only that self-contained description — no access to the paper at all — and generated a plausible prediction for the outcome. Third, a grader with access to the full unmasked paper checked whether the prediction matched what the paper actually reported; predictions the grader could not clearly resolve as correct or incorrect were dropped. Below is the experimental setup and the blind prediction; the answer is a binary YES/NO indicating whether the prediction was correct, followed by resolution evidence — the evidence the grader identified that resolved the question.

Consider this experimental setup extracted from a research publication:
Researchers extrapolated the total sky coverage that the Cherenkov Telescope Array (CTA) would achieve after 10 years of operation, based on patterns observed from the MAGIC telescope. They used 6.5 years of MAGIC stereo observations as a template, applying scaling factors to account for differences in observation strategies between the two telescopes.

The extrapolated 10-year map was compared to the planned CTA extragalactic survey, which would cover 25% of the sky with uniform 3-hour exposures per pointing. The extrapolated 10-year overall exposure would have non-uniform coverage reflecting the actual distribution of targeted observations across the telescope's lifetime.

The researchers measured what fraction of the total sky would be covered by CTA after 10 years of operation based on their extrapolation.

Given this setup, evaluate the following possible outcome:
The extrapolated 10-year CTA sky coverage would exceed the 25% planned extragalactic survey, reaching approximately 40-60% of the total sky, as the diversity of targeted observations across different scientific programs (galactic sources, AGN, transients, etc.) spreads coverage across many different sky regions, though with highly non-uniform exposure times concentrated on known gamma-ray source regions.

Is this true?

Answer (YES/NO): YES